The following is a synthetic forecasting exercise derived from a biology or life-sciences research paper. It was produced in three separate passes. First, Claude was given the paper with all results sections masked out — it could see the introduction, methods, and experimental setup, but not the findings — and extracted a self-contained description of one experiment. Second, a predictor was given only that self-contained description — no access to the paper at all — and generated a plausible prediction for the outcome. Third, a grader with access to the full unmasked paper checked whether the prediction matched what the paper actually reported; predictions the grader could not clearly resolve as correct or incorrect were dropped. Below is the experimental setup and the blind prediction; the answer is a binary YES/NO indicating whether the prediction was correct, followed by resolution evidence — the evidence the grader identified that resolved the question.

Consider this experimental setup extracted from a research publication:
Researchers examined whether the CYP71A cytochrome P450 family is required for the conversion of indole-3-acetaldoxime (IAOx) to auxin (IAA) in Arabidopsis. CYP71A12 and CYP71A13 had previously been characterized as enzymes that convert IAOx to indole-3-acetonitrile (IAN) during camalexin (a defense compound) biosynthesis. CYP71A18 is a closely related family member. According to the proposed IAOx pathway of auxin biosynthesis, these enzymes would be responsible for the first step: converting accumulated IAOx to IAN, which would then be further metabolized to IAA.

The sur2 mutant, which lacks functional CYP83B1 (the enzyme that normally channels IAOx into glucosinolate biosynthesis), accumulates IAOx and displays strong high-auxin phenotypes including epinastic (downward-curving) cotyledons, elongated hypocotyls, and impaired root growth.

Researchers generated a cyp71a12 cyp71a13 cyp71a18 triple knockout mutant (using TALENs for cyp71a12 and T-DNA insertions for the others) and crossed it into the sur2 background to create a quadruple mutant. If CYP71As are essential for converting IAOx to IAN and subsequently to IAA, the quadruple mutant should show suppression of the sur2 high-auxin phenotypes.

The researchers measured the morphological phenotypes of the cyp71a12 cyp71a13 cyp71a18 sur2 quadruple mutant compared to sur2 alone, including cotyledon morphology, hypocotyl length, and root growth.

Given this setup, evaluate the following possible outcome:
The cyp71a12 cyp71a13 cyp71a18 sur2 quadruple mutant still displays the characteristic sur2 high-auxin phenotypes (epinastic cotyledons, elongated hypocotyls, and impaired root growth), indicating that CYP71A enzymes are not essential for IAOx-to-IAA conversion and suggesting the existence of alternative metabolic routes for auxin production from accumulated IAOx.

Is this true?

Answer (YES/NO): YES